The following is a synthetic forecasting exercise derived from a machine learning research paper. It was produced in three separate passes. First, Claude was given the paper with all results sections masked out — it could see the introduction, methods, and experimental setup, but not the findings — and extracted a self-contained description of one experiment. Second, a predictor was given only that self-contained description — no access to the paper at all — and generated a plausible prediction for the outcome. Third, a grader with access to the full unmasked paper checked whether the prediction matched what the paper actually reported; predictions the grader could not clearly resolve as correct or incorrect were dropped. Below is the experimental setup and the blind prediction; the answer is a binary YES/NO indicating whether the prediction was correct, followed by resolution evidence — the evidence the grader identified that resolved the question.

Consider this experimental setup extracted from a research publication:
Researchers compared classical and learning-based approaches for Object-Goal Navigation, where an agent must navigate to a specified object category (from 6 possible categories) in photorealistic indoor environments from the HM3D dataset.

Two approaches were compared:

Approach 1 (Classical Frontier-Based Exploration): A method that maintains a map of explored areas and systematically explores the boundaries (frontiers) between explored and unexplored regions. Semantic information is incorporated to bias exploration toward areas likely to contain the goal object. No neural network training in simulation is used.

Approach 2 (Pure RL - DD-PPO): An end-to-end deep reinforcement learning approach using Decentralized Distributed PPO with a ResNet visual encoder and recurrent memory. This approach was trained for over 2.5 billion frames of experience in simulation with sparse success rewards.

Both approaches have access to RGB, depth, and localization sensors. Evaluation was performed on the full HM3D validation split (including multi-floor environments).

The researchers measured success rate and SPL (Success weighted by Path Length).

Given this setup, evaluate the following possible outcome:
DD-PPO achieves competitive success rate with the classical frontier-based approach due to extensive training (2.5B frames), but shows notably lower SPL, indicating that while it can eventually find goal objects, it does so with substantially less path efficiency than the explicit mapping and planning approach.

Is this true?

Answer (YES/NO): NO